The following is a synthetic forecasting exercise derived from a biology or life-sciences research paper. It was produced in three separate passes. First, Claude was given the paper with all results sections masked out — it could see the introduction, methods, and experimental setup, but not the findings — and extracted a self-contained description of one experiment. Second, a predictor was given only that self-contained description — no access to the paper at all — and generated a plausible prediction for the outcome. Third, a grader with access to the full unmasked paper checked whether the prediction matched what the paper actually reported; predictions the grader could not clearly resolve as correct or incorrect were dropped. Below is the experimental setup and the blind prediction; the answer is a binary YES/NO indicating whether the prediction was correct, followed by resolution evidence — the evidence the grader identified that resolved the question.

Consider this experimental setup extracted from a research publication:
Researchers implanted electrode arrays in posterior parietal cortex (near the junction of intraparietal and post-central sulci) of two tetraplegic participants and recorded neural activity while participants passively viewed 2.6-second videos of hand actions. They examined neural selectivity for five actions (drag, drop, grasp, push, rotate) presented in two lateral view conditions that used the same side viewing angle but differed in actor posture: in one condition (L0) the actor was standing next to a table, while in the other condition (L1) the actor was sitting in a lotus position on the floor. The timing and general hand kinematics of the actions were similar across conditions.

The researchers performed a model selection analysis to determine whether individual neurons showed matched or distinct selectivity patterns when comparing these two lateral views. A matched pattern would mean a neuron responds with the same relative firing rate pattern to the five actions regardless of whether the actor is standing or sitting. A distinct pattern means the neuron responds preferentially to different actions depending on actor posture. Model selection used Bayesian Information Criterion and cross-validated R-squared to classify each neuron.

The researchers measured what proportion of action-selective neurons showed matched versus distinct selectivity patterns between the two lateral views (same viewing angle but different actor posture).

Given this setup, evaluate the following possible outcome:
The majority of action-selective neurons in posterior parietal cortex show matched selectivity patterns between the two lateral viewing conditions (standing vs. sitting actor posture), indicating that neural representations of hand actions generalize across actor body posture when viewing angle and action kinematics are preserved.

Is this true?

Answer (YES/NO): YES